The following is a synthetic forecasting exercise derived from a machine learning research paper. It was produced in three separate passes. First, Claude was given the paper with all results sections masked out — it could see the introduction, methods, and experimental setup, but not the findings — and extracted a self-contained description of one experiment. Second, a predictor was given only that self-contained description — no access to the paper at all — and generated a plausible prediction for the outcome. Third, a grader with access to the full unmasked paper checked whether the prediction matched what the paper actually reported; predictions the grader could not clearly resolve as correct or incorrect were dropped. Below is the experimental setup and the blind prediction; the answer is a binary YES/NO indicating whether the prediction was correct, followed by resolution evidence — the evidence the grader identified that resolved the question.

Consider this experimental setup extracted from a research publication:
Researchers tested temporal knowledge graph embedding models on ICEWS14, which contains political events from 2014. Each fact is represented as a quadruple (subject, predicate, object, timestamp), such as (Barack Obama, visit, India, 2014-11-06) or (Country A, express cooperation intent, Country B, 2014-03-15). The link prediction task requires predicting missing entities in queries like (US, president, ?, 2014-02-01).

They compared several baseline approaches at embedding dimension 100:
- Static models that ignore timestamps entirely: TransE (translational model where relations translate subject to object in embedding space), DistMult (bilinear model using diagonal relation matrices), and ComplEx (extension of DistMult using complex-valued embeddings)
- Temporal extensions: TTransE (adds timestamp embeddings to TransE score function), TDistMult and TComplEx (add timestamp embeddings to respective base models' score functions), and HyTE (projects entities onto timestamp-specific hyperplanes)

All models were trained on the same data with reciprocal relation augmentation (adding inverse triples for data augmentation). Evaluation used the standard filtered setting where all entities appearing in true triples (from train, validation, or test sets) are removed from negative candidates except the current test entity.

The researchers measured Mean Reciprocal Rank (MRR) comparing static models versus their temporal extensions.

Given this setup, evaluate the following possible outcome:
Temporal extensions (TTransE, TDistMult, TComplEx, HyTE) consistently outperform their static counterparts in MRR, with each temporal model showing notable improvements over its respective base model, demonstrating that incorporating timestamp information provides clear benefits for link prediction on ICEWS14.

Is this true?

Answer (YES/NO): NO